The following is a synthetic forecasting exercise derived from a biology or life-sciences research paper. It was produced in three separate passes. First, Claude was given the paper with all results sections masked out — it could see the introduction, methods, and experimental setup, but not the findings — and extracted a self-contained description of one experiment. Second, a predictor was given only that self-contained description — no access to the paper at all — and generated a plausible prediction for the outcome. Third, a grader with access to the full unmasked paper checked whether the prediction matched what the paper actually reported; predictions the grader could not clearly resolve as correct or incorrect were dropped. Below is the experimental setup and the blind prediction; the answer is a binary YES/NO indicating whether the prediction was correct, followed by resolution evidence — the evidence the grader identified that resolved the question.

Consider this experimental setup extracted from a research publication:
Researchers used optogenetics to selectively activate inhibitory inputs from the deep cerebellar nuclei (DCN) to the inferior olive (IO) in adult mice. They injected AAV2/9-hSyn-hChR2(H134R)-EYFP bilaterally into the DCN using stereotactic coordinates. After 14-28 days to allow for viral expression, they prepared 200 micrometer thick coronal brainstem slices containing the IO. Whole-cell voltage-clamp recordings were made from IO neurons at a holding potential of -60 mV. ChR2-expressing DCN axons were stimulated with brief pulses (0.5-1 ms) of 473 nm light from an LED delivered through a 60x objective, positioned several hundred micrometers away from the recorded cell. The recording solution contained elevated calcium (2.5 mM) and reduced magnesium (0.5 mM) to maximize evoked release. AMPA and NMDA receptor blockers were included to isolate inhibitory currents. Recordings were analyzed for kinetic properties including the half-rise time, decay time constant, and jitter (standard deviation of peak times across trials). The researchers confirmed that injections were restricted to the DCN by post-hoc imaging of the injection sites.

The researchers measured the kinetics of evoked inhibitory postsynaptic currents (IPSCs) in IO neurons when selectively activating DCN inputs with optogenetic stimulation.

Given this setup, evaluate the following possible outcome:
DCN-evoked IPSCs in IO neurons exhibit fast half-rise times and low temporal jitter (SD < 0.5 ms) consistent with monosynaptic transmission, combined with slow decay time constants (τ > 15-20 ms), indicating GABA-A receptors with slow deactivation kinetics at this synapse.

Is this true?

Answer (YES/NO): NO